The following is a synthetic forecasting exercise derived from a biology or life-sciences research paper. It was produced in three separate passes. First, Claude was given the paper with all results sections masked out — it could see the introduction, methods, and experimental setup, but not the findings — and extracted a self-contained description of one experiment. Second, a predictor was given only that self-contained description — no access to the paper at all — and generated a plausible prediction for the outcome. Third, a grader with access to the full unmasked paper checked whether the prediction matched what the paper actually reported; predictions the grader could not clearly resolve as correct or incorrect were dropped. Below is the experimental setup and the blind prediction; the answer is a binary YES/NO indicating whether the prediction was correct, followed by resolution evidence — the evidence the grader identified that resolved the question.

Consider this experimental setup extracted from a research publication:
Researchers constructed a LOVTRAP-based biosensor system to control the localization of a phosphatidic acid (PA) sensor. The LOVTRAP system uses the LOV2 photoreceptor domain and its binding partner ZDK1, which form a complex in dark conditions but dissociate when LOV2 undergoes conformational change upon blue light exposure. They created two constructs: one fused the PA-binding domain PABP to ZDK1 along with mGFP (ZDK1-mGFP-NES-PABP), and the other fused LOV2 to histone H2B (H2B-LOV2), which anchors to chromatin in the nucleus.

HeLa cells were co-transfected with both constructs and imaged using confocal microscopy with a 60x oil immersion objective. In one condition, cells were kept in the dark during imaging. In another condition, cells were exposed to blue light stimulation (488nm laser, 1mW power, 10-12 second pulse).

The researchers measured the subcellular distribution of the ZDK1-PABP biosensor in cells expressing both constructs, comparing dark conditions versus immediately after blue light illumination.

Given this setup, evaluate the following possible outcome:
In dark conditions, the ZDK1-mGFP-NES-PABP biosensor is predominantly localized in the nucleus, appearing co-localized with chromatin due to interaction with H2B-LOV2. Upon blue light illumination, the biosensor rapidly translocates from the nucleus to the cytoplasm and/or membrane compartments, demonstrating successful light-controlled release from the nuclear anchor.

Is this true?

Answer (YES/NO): YES